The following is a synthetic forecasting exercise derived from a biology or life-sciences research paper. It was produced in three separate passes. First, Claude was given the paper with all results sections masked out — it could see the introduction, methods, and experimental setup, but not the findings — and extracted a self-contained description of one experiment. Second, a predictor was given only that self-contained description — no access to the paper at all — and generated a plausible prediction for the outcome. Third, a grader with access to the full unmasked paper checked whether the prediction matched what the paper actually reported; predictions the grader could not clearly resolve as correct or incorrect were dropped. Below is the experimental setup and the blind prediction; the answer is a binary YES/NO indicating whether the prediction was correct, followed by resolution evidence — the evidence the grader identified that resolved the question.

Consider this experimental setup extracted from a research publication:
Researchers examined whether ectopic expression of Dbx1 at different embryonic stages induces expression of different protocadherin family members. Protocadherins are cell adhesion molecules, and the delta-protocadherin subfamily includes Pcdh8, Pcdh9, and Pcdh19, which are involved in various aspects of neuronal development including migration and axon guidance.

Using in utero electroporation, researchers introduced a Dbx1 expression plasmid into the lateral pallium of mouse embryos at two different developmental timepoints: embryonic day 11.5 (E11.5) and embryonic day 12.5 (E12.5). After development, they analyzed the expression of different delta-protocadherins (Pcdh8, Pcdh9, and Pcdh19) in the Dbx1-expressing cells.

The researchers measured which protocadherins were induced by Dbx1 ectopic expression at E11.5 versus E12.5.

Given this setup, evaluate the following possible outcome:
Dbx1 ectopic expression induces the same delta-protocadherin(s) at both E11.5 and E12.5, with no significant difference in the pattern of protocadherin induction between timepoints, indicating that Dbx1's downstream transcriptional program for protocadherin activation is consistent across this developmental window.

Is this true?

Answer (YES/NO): NO